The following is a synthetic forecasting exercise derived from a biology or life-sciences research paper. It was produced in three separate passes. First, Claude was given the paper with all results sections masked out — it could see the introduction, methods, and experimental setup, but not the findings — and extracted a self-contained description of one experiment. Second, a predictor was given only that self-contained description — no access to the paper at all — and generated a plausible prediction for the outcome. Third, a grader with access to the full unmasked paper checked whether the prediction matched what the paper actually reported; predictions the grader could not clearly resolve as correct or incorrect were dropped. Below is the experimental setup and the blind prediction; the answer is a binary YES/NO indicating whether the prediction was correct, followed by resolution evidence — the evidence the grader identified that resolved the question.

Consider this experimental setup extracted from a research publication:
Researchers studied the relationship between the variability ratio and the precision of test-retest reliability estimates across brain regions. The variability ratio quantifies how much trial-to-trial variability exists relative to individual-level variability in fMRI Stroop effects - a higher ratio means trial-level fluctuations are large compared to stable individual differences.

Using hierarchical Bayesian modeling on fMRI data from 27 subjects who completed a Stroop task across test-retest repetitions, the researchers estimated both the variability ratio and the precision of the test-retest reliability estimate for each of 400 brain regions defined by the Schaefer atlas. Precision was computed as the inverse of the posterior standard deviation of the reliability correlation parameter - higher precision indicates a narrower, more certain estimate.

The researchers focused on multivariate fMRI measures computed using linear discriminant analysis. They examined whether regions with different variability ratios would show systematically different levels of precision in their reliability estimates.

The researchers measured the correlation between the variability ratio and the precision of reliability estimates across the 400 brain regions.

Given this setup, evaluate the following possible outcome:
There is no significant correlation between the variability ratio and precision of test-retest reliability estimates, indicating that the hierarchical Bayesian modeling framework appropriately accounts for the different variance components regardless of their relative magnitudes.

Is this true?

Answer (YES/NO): NO